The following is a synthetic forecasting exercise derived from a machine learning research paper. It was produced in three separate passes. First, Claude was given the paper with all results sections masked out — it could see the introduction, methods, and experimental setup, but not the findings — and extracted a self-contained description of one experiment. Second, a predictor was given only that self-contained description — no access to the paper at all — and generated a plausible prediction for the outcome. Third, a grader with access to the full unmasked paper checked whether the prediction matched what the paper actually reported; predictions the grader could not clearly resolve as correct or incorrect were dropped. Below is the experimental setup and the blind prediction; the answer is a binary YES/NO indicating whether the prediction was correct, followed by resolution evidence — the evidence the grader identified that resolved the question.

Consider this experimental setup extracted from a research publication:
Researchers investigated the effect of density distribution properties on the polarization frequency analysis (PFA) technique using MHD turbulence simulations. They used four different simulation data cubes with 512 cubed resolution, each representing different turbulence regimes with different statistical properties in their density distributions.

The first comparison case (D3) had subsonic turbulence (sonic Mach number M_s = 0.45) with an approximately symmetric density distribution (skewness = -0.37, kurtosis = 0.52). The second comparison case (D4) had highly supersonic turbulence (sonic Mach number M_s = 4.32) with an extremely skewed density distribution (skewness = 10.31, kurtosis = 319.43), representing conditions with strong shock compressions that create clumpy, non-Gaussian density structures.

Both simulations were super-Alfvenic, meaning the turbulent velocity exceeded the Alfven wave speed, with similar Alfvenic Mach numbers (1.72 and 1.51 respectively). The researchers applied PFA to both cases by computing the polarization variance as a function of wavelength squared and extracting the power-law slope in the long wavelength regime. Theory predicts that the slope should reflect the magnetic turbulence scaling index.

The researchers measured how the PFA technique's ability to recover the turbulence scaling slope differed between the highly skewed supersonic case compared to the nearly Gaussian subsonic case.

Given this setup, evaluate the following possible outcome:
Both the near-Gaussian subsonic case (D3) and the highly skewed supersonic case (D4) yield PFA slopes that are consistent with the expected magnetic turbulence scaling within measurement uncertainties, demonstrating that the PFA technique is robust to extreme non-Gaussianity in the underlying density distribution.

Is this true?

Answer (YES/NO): NO